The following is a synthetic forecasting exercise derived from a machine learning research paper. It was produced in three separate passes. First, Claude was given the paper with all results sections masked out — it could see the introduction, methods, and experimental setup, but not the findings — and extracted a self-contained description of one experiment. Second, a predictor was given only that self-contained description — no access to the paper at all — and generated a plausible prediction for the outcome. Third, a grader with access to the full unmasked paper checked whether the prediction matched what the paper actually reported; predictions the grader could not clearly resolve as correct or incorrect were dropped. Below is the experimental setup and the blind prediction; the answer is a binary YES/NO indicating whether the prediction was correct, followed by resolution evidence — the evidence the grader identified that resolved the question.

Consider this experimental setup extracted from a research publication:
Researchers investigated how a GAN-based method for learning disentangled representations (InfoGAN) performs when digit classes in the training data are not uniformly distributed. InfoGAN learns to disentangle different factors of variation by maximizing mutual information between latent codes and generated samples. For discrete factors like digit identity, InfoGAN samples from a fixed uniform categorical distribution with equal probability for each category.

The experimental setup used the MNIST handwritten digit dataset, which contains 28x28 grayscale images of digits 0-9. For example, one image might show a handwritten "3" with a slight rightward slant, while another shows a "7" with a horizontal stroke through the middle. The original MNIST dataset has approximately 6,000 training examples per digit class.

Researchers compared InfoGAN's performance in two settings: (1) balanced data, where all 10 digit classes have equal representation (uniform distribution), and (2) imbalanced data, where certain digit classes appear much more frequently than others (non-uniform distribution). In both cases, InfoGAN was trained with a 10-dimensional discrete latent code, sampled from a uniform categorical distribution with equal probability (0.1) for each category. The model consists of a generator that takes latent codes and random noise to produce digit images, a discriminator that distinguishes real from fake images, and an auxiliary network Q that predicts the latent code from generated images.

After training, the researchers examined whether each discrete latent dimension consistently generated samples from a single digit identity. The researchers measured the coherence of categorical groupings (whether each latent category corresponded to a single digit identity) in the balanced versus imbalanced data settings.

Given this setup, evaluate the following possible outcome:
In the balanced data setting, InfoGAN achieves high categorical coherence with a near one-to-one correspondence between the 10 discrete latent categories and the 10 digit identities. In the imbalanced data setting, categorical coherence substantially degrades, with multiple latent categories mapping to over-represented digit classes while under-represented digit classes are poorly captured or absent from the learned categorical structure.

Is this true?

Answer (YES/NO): YES